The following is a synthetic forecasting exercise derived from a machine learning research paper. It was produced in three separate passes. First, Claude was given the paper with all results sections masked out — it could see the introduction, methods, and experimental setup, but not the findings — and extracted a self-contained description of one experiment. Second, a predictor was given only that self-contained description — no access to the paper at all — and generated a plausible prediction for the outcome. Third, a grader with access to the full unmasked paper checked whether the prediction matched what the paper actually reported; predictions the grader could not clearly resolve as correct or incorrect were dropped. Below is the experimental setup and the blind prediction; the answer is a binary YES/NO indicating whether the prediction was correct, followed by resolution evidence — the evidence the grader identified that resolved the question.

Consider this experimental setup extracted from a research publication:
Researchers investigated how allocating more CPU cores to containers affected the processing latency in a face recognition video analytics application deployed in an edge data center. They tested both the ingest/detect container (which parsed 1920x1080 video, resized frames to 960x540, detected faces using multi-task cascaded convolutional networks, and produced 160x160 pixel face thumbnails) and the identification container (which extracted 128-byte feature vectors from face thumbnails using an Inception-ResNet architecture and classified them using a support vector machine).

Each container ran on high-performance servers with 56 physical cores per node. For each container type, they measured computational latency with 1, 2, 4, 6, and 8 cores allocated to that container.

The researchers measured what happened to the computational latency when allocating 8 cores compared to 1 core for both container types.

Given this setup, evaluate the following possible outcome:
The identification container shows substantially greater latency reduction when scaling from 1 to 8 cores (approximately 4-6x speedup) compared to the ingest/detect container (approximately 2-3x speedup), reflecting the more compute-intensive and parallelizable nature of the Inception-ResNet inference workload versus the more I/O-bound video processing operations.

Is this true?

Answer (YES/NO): NO